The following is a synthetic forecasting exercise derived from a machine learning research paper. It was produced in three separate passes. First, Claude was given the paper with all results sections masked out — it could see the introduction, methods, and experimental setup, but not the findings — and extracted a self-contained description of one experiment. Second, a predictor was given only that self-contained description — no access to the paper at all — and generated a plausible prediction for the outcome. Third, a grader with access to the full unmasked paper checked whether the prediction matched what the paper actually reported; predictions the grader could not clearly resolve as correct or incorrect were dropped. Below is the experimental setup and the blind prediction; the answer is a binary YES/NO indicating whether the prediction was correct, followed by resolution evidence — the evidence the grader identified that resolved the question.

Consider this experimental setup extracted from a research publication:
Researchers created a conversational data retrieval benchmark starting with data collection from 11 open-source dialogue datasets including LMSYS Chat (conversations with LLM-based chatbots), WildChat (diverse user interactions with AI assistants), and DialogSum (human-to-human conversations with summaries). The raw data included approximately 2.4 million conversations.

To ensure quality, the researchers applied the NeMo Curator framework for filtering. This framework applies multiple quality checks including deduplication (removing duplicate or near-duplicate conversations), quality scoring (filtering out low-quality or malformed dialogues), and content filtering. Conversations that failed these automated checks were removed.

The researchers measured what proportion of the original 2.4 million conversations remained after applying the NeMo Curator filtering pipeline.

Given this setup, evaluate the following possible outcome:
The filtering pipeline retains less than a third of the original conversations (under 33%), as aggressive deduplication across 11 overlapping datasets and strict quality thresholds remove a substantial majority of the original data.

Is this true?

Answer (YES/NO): YES